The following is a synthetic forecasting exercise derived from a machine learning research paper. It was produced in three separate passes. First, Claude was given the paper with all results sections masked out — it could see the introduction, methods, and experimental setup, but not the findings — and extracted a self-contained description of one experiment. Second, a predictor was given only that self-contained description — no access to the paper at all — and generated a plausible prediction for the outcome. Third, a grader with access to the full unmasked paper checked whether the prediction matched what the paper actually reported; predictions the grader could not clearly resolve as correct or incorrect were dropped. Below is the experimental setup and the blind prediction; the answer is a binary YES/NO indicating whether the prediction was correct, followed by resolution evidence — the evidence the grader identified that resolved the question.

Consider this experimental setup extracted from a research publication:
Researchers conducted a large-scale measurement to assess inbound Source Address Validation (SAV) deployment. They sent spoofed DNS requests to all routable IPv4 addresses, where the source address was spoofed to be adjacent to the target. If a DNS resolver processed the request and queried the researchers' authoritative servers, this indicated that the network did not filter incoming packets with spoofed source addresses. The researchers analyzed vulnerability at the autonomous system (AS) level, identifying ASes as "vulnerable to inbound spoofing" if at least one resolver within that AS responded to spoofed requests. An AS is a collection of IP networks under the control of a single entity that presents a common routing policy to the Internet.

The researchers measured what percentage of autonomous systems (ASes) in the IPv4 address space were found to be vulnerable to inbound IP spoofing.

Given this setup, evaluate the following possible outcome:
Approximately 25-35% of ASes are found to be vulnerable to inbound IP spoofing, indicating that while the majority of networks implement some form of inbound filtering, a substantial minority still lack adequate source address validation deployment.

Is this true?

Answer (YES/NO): NO